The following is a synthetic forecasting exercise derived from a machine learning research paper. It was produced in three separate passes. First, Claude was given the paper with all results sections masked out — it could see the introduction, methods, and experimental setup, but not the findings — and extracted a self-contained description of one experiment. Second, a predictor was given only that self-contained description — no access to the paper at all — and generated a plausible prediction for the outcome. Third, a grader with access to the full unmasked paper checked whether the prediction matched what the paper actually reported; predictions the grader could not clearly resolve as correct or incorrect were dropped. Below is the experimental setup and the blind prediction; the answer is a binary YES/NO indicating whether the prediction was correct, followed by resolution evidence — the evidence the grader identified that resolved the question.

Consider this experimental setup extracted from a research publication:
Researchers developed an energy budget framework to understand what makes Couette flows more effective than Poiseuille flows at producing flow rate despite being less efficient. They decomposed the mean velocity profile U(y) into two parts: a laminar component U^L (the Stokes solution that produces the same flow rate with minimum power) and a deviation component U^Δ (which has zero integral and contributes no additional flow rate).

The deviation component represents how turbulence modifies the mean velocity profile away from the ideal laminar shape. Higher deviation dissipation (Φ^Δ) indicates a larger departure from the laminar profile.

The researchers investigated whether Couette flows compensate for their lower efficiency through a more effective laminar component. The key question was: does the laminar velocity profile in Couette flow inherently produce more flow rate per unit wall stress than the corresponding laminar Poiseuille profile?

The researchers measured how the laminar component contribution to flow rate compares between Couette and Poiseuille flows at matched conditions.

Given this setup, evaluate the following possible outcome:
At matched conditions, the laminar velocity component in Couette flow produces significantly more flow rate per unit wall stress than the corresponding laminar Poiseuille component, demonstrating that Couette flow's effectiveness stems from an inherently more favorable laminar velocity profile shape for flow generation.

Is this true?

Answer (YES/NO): YES